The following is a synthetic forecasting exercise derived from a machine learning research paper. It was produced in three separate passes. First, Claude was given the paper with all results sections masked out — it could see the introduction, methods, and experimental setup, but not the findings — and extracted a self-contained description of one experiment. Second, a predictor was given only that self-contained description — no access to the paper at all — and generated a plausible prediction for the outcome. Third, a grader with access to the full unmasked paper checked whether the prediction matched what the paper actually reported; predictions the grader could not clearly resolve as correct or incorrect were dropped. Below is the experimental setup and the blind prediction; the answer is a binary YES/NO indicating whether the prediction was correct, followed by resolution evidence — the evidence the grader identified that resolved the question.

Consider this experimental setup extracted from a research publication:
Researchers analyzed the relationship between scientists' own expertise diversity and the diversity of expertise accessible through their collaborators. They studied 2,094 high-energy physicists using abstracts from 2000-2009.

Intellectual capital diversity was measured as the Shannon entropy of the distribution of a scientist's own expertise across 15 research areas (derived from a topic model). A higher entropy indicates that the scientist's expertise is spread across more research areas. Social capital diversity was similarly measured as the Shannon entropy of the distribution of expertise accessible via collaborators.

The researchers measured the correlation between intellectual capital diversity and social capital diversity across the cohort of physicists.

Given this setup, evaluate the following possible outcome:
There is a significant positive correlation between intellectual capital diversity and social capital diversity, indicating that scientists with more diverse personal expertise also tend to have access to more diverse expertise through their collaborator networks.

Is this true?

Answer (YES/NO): YES